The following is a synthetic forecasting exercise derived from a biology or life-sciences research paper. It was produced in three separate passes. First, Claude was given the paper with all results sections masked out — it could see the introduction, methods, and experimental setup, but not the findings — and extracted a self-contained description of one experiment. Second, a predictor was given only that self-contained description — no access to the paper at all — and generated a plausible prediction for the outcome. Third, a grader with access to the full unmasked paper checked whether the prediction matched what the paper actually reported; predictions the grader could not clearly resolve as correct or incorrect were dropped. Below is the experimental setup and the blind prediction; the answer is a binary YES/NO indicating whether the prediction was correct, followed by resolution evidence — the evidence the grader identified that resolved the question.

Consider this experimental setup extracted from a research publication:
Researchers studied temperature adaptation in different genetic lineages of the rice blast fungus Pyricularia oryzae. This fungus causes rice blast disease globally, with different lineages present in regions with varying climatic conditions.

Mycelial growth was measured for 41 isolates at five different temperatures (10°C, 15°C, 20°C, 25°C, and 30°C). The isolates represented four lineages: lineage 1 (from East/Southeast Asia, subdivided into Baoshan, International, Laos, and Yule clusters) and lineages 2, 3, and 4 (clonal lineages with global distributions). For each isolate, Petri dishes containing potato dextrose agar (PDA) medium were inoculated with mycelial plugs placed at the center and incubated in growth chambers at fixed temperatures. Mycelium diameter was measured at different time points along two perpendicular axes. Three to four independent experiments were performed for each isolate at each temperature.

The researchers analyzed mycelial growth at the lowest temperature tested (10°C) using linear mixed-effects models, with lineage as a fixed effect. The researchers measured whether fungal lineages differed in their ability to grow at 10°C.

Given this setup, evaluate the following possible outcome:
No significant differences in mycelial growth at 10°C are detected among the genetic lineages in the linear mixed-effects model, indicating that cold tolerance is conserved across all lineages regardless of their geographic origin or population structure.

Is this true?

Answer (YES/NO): NO